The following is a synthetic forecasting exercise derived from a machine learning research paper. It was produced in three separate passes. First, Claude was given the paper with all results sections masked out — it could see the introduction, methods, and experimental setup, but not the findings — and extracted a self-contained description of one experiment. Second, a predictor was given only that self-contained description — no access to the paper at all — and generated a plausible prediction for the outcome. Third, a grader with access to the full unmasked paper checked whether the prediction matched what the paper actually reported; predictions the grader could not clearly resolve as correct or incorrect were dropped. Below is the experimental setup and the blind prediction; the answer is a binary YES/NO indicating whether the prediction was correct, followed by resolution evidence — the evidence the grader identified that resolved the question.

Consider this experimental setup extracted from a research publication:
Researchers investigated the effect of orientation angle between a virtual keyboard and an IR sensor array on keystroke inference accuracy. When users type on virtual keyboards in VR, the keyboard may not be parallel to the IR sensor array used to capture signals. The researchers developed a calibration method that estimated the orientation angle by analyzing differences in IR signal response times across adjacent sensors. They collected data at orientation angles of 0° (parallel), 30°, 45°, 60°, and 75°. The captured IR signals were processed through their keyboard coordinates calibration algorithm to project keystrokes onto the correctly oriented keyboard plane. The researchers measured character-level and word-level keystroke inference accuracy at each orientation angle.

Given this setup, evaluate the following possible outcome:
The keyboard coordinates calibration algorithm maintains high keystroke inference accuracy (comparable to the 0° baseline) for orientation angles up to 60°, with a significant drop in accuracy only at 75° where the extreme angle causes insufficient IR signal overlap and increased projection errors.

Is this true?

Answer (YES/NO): NO